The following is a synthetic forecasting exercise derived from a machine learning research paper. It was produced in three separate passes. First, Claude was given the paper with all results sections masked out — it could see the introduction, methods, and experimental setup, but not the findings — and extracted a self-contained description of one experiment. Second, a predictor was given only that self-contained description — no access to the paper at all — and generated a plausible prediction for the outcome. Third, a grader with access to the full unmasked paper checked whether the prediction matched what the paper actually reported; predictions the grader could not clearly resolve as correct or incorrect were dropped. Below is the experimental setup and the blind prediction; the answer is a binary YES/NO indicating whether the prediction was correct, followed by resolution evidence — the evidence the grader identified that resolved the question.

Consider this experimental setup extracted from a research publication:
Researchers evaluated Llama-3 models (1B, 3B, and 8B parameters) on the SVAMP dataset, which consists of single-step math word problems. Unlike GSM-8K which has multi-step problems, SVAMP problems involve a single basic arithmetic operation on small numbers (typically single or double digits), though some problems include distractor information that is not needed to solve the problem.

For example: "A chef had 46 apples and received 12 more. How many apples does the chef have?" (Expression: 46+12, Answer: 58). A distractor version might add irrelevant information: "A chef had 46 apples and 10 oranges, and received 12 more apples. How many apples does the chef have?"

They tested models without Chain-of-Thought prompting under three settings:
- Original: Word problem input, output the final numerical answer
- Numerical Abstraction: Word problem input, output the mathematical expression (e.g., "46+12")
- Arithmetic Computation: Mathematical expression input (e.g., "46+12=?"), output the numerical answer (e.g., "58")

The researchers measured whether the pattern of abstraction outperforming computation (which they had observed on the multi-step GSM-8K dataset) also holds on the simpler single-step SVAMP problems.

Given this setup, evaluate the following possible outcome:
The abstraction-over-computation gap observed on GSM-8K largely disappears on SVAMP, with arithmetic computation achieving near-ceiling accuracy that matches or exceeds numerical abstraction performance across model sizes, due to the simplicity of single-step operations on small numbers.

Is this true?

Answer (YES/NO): NO